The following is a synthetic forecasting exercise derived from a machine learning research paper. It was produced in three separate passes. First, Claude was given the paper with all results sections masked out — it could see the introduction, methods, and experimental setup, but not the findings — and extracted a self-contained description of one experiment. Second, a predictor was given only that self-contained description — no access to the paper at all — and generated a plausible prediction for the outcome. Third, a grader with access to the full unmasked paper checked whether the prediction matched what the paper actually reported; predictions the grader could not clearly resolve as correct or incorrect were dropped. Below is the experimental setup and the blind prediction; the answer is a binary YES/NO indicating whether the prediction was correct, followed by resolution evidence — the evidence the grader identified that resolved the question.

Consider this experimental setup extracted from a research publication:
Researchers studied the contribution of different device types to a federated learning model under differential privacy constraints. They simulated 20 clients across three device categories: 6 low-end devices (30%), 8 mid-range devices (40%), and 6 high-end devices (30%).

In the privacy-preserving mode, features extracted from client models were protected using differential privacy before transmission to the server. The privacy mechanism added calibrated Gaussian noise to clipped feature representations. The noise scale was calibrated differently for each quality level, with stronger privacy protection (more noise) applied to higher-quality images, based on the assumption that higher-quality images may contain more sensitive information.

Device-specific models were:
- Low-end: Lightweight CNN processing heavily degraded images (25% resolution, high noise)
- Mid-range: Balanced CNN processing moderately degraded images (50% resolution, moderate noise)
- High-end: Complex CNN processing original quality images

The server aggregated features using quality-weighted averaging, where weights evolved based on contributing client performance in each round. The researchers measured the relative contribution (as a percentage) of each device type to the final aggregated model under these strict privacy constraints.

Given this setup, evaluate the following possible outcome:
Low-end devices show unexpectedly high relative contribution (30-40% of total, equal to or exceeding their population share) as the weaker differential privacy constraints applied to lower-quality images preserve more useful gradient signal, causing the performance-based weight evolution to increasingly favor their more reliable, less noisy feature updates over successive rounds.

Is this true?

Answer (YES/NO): NO